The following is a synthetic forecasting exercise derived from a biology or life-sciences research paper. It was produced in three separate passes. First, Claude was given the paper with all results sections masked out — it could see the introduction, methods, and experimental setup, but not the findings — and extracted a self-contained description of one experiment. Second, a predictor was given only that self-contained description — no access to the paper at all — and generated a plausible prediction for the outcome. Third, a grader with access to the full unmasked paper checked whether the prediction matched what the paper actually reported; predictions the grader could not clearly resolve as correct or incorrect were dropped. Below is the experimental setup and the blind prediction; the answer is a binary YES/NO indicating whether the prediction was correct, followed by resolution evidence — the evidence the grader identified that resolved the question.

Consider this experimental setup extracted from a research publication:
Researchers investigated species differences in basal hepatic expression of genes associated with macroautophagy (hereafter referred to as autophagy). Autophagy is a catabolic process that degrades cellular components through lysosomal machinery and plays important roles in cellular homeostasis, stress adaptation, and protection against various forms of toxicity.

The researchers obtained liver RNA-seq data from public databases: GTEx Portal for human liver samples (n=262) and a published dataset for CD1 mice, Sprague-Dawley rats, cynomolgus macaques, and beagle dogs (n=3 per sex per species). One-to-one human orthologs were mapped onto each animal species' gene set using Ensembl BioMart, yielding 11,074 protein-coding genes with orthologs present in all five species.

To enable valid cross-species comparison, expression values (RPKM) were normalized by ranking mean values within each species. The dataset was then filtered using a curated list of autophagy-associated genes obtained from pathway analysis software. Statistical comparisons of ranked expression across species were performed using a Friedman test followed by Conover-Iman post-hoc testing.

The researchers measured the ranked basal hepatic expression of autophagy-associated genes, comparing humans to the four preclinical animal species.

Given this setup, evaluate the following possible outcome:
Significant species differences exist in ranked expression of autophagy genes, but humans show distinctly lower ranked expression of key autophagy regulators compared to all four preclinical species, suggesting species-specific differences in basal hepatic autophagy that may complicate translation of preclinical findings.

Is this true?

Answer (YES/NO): NO